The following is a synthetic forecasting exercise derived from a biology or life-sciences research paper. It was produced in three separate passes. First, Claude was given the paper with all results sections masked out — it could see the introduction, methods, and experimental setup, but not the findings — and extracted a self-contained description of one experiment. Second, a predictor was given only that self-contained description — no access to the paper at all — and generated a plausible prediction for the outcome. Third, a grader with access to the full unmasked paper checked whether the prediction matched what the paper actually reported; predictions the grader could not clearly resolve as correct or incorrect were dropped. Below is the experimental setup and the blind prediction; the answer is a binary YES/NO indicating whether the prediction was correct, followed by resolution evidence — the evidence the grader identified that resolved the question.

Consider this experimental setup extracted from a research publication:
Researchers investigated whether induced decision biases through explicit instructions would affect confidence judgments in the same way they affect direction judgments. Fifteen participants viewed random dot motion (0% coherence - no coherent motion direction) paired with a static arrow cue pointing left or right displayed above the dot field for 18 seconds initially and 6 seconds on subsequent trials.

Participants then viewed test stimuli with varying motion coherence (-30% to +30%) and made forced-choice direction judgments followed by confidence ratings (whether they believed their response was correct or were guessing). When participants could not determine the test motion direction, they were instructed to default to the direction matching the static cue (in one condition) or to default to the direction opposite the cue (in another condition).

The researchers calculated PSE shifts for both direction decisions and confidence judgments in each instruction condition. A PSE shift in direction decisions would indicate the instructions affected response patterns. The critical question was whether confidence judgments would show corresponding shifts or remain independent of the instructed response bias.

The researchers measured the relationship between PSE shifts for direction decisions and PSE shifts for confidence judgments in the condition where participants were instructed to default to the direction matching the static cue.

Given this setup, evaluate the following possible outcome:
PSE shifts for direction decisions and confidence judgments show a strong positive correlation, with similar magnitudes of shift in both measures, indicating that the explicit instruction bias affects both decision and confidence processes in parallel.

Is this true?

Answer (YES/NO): NO